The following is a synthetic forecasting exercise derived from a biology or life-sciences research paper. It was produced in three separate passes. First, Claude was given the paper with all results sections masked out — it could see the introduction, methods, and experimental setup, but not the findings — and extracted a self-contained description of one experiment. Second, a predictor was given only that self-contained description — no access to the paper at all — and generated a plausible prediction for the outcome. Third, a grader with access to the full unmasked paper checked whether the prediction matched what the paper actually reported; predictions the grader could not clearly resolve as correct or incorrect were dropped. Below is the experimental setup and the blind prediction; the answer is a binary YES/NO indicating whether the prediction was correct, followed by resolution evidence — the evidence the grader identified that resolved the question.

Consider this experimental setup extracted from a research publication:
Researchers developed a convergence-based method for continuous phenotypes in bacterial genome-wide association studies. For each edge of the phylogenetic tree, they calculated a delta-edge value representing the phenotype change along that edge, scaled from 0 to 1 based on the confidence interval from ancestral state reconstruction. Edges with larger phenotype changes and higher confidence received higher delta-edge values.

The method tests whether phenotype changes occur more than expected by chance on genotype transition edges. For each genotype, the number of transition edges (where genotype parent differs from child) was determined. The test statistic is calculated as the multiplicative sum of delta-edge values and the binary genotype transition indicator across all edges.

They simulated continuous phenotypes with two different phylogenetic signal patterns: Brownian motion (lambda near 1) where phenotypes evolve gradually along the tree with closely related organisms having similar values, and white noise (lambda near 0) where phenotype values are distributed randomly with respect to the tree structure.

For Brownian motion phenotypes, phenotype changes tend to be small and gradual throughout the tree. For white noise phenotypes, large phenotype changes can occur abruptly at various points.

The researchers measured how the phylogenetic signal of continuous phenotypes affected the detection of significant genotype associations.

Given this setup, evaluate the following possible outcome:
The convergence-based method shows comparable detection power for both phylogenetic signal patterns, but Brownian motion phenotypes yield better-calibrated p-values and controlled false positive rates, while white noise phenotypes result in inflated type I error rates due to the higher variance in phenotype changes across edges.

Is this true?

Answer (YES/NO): NO